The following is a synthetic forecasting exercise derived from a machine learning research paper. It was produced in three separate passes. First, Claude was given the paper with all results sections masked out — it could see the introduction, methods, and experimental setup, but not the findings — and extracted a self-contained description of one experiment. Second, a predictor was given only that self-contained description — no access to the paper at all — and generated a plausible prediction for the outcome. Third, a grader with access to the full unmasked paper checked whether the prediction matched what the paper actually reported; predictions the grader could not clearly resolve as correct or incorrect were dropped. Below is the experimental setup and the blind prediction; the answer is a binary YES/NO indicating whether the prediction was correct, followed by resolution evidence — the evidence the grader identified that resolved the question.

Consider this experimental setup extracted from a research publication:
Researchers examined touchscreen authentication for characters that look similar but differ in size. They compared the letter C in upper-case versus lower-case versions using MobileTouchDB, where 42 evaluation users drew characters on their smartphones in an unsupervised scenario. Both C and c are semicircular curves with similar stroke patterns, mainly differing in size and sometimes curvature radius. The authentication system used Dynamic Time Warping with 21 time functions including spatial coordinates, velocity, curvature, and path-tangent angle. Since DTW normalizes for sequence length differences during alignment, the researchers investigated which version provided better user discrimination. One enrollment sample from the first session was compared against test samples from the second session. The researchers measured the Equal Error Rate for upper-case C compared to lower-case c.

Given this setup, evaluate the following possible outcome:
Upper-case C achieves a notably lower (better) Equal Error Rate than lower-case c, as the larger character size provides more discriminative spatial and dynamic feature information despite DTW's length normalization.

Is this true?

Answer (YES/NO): YES